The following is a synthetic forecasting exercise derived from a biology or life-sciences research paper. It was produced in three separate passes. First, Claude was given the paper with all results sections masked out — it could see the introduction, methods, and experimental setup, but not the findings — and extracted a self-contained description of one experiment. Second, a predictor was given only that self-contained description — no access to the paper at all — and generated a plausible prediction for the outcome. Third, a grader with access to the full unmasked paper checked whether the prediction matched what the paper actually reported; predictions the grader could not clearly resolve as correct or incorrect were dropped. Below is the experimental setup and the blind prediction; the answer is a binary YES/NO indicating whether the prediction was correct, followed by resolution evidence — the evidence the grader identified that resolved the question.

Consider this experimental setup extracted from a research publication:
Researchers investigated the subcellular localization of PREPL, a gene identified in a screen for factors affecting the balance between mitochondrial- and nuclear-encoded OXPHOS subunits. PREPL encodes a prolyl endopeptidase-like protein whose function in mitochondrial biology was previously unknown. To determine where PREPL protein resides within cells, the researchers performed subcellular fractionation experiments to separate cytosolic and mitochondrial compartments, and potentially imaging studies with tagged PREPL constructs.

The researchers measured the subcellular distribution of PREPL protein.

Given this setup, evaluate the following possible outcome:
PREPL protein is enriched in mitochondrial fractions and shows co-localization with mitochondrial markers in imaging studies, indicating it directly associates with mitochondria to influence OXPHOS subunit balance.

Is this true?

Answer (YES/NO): NO